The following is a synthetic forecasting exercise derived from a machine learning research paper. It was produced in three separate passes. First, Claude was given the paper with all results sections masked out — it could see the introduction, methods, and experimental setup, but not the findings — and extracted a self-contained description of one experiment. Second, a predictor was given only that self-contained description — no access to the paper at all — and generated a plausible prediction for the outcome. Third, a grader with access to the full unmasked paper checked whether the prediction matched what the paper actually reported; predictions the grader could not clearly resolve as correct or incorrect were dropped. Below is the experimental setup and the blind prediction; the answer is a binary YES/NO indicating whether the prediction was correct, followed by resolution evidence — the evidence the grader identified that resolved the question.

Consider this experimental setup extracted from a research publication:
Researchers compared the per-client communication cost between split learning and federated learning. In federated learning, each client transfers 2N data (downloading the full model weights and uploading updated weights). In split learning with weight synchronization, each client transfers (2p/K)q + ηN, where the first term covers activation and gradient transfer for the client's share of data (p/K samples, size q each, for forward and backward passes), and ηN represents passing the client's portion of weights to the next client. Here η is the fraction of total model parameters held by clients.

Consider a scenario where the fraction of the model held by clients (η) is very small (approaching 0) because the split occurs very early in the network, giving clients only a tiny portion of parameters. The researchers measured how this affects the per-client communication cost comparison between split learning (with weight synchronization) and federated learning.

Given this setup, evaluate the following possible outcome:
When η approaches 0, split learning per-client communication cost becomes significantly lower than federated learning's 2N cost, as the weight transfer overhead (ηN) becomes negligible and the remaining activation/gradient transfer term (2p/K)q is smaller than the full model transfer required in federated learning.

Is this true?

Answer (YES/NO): NO